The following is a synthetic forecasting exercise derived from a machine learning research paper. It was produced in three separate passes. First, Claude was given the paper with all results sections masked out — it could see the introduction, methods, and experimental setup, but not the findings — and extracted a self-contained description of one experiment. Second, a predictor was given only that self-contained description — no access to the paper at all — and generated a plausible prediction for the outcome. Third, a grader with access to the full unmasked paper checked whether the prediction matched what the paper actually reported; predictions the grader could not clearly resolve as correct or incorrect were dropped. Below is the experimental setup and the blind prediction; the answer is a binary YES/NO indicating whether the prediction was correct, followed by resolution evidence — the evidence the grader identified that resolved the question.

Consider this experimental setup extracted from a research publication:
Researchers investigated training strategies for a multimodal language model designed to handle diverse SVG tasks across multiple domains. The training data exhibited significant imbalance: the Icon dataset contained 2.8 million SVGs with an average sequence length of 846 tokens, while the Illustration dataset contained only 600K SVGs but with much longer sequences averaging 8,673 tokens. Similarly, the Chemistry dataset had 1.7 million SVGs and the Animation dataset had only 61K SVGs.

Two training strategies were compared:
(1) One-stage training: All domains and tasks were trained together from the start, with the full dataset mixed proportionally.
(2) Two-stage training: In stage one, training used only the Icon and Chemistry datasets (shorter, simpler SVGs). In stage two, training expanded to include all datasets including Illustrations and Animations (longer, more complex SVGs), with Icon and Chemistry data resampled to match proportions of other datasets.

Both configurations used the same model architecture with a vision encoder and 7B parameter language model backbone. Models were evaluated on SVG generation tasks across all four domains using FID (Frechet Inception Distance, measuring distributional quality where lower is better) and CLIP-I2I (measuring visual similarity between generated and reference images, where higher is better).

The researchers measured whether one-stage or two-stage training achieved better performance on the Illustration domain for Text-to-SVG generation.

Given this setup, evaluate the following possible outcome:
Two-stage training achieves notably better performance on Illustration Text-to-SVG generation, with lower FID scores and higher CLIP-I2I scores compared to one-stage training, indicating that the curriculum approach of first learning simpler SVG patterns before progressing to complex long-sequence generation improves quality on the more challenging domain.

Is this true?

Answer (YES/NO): YES